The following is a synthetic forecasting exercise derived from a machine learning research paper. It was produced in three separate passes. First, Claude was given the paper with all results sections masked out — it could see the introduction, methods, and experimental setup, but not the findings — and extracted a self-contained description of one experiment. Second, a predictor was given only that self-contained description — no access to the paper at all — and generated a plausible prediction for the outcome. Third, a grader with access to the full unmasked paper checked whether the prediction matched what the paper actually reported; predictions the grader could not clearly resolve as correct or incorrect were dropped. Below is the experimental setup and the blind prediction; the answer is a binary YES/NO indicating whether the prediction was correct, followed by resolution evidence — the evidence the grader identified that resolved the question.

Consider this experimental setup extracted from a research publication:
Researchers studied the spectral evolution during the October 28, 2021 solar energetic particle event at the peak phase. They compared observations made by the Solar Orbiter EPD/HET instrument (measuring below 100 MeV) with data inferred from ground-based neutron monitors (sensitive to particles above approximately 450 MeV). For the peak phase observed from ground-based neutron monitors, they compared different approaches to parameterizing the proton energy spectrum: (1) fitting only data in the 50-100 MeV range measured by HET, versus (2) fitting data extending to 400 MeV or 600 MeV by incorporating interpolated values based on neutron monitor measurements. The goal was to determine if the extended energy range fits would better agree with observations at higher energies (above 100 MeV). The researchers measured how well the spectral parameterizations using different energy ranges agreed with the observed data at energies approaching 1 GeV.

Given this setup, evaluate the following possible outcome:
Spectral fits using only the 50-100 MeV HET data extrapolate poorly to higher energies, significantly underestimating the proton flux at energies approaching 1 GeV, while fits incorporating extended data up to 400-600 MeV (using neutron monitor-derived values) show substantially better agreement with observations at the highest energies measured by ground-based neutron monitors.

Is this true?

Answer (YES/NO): NO